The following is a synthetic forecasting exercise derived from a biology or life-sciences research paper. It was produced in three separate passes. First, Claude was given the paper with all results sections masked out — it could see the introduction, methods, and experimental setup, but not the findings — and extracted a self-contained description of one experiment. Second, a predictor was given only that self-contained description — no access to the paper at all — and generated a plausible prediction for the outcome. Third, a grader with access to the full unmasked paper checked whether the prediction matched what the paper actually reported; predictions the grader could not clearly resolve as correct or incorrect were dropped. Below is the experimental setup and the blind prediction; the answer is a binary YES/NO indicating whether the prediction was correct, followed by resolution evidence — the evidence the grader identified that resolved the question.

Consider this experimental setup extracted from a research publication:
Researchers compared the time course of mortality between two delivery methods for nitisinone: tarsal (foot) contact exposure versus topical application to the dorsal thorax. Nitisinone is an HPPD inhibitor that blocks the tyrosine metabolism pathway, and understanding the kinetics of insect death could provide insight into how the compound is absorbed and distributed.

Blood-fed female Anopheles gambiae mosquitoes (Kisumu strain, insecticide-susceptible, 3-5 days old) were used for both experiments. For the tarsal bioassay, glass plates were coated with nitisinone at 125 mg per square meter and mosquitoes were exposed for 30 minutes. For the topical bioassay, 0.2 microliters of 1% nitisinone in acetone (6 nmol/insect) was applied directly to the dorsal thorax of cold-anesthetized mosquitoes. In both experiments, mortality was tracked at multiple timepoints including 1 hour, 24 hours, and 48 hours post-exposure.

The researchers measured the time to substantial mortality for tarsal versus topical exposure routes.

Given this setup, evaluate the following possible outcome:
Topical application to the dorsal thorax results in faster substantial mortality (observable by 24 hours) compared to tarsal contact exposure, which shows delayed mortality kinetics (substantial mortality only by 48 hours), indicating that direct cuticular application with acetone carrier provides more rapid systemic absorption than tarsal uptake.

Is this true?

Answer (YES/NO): NO